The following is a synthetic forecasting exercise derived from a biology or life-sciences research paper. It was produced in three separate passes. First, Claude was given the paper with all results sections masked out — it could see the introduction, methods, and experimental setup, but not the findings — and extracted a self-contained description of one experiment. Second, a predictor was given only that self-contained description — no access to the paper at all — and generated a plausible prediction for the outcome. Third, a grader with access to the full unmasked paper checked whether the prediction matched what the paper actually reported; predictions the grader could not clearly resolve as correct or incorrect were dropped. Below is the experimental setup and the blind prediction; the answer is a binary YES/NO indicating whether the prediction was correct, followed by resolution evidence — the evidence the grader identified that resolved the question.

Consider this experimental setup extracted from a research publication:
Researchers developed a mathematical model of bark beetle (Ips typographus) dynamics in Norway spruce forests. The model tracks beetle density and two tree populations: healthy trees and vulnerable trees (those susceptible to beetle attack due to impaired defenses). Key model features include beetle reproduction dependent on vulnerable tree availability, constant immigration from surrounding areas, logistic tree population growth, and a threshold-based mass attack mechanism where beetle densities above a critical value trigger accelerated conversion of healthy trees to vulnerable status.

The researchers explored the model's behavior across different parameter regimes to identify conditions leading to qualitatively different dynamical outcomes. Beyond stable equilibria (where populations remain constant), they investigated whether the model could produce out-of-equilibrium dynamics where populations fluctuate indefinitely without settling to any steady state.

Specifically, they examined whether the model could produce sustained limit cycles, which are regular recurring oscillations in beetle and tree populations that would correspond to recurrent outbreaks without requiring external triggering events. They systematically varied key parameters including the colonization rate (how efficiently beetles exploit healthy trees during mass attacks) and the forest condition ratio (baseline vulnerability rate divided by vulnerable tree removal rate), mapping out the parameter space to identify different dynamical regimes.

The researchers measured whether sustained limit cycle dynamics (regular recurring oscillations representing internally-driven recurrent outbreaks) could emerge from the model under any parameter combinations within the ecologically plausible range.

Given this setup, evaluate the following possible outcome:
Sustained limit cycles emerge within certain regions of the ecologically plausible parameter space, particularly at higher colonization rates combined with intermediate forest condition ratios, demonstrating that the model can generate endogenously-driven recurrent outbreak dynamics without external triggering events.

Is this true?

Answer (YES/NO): NO